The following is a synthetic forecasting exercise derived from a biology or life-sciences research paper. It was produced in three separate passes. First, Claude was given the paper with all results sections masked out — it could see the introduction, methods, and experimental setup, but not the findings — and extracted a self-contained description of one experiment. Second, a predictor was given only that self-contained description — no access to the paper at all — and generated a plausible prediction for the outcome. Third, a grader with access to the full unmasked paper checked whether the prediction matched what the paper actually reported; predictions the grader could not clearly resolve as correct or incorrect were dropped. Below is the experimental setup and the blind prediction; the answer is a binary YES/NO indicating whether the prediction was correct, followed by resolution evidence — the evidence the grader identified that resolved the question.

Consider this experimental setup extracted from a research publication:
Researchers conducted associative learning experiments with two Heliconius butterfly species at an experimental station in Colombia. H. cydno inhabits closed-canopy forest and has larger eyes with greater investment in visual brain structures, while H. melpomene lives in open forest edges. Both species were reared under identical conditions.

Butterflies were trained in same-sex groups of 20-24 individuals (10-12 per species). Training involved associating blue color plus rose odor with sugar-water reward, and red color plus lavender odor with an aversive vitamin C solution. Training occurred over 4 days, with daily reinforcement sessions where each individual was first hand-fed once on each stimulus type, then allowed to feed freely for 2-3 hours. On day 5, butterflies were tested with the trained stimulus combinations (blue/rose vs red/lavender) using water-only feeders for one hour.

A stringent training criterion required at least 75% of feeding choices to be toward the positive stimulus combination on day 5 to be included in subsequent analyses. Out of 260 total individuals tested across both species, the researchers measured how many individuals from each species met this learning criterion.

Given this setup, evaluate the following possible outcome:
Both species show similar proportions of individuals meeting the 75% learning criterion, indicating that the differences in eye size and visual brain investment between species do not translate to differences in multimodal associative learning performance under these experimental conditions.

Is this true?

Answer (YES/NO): NO